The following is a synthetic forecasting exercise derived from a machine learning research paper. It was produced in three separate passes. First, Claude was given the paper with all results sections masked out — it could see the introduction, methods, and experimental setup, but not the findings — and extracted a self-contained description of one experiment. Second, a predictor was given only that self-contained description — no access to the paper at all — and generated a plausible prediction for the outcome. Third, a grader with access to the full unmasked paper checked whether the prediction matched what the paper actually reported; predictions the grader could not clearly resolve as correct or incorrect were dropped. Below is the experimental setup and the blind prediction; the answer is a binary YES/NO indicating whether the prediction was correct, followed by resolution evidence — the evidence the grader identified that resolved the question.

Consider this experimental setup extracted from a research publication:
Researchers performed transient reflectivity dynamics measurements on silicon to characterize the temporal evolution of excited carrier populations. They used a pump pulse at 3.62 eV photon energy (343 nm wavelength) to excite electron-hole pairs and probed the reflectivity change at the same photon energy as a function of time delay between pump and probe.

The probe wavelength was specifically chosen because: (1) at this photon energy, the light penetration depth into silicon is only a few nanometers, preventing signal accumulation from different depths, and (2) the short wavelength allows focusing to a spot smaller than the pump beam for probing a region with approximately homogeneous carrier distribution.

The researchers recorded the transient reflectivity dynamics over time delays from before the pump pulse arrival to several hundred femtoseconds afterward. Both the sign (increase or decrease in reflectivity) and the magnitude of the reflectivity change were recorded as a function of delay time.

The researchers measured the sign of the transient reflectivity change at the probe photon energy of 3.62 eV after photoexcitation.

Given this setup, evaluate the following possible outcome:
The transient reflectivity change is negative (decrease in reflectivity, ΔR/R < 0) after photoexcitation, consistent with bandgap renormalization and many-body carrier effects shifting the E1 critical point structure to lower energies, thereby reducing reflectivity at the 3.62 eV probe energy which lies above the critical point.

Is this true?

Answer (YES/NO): NO